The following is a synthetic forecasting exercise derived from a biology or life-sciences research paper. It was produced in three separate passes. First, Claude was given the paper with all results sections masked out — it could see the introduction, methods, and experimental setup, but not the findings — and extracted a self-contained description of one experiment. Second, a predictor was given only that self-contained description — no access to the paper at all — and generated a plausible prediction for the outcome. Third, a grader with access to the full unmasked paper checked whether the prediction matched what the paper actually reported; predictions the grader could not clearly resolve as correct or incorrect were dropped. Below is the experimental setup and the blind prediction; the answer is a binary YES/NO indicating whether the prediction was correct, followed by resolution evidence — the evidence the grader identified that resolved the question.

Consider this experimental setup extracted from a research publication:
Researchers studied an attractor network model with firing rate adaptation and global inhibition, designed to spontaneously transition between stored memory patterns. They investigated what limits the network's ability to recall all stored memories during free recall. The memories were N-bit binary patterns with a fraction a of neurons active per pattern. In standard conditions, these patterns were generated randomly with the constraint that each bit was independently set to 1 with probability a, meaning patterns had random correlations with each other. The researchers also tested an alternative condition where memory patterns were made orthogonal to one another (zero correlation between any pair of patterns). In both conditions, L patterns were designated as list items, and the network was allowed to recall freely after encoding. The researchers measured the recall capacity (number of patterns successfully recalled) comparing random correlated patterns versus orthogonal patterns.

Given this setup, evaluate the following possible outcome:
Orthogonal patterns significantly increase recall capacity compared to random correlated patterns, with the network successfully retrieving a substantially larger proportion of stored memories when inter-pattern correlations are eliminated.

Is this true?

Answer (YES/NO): YES